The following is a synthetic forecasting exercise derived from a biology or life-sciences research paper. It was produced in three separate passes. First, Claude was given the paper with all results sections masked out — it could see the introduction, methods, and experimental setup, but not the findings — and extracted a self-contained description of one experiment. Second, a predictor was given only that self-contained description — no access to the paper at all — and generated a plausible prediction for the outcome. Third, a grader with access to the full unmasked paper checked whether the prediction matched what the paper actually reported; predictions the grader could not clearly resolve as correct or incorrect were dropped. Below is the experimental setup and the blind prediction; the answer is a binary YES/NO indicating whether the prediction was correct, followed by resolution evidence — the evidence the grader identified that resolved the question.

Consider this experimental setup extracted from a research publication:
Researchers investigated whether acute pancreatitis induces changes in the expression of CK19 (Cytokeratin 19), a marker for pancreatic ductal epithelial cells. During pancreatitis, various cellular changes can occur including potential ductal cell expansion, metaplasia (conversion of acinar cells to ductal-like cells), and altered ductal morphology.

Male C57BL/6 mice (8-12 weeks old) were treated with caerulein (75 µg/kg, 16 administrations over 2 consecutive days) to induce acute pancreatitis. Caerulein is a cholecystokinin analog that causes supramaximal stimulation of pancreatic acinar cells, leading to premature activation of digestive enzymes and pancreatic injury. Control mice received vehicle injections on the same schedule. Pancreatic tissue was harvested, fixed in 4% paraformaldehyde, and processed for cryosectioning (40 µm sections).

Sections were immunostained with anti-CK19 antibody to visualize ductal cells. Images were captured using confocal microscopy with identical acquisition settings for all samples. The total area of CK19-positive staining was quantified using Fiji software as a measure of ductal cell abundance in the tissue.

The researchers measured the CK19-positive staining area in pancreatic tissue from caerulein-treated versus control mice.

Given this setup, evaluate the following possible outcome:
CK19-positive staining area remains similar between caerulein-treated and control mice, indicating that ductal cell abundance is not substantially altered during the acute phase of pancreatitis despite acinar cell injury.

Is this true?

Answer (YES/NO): NO